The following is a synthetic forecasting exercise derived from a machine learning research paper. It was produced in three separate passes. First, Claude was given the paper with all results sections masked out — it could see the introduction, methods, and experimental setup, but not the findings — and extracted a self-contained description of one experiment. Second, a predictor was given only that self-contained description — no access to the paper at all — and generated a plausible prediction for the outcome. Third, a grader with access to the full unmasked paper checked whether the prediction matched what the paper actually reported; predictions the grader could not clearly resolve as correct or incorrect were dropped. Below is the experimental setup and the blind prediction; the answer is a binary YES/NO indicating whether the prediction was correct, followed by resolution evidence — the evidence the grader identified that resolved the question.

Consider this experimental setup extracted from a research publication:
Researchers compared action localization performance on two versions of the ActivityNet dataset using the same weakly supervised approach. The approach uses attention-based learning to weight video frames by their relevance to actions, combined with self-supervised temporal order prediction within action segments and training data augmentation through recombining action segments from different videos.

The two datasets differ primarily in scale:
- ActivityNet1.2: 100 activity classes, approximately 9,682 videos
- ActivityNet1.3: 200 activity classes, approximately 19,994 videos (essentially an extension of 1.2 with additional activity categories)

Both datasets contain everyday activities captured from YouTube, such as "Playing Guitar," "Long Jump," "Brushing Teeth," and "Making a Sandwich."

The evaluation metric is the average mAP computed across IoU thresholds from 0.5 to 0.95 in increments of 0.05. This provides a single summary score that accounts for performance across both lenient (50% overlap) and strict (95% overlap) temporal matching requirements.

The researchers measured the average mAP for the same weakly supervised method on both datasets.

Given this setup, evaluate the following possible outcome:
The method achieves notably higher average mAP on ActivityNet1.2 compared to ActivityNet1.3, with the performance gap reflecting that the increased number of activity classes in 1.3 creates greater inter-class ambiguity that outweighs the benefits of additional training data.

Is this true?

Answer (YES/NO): YES